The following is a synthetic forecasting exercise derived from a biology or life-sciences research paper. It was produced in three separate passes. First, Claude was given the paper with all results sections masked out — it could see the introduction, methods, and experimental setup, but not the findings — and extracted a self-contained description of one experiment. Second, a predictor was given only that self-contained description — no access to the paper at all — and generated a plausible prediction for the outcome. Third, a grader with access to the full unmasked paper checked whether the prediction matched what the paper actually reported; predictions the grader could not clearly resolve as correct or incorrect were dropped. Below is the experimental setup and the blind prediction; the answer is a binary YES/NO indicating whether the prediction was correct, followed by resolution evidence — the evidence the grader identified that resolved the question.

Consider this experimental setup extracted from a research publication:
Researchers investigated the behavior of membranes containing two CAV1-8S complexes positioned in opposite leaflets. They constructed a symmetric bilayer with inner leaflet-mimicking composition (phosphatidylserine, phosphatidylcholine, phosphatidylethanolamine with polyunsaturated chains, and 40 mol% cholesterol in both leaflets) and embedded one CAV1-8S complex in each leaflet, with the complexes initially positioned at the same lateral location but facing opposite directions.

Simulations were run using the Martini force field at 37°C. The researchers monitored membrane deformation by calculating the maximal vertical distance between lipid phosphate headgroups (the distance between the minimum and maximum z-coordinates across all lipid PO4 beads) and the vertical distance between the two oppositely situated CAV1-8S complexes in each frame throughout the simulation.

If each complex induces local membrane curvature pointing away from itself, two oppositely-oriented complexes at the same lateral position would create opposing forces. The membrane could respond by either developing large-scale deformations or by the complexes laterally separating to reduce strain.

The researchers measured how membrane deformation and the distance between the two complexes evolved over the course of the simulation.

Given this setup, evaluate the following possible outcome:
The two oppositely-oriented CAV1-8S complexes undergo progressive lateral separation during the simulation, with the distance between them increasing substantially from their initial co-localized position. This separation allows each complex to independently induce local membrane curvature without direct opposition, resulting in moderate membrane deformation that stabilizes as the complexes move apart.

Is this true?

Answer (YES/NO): NO